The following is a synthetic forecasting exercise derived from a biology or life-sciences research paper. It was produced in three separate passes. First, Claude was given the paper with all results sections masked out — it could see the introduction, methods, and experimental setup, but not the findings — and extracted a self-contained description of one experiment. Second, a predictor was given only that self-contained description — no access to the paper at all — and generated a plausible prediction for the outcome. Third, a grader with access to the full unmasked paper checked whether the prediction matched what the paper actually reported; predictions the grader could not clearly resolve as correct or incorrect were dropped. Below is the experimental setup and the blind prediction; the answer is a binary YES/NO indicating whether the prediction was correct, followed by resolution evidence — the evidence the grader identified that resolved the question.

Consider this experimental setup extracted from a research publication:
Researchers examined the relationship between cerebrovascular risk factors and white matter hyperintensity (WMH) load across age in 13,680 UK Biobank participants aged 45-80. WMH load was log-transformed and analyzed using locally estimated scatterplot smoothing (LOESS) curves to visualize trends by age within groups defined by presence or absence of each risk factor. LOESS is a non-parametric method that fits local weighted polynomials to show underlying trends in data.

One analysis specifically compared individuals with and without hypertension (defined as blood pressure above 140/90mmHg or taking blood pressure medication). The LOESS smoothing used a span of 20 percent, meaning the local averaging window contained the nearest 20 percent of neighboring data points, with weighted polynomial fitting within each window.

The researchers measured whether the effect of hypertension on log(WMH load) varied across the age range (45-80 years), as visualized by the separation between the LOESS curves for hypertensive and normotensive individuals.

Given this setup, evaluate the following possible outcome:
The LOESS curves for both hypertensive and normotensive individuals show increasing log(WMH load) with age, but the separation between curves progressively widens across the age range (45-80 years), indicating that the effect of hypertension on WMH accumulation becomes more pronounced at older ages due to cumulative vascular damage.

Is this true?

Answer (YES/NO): NO